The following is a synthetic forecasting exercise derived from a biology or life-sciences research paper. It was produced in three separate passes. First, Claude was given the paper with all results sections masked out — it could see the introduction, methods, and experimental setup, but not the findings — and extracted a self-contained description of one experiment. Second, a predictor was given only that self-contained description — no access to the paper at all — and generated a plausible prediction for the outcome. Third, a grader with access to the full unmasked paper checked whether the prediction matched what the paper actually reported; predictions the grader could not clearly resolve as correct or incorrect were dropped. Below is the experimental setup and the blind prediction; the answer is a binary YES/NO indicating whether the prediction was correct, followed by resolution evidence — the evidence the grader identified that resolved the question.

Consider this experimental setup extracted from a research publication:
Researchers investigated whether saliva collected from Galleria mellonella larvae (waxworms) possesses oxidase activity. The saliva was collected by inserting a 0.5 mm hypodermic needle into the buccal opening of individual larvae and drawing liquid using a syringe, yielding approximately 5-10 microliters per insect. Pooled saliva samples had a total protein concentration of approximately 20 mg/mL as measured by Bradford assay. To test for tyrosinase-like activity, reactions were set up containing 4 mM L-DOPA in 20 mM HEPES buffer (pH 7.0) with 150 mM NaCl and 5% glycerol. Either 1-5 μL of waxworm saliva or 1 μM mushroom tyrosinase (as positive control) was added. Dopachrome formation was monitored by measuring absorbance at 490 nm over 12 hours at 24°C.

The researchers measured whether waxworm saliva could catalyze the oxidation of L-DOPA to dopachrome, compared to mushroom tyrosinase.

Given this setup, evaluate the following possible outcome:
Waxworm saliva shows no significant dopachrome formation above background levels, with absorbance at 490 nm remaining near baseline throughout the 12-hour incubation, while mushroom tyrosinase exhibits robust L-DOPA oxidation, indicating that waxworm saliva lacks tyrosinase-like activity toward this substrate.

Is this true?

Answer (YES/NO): NO